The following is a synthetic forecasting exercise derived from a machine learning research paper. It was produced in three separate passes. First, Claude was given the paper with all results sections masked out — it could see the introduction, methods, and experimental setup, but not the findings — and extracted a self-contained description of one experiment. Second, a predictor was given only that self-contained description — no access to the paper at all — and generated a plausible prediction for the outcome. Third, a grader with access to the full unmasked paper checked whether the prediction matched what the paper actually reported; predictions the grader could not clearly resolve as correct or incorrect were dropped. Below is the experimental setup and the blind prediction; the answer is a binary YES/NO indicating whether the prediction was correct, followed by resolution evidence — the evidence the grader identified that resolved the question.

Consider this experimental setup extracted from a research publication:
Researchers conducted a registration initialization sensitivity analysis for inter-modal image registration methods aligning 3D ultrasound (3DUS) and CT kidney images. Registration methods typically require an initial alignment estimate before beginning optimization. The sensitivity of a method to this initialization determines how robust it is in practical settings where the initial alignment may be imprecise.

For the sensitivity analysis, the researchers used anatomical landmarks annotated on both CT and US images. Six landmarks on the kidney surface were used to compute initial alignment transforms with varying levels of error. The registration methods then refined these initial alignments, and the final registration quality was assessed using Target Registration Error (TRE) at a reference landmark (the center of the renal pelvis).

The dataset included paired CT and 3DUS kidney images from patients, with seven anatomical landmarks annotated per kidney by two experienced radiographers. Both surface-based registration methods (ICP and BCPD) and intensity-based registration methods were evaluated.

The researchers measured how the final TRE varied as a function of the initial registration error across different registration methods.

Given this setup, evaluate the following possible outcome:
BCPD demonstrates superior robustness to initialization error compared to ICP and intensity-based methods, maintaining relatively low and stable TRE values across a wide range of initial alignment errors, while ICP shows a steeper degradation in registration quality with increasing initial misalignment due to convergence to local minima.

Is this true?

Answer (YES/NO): NO